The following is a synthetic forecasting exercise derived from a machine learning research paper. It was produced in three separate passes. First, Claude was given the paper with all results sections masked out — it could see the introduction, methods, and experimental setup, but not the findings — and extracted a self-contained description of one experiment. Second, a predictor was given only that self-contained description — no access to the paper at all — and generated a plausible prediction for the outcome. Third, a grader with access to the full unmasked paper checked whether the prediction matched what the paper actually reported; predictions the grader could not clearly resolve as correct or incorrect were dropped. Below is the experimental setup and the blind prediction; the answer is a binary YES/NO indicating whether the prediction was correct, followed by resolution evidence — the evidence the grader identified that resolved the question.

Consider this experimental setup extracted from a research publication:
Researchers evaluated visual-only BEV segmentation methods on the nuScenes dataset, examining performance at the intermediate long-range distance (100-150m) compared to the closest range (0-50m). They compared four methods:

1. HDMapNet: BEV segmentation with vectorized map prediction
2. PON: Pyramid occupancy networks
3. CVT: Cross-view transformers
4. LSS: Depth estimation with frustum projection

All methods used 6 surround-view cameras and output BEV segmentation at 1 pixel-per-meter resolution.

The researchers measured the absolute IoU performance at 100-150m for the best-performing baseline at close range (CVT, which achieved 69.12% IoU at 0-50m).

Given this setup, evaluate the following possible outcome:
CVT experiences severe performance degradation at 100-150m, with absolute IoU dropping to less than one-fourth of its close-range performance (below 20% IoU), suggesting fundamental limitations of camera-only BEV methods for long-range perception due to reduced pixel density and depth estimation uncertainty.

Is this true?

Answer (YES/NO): NO